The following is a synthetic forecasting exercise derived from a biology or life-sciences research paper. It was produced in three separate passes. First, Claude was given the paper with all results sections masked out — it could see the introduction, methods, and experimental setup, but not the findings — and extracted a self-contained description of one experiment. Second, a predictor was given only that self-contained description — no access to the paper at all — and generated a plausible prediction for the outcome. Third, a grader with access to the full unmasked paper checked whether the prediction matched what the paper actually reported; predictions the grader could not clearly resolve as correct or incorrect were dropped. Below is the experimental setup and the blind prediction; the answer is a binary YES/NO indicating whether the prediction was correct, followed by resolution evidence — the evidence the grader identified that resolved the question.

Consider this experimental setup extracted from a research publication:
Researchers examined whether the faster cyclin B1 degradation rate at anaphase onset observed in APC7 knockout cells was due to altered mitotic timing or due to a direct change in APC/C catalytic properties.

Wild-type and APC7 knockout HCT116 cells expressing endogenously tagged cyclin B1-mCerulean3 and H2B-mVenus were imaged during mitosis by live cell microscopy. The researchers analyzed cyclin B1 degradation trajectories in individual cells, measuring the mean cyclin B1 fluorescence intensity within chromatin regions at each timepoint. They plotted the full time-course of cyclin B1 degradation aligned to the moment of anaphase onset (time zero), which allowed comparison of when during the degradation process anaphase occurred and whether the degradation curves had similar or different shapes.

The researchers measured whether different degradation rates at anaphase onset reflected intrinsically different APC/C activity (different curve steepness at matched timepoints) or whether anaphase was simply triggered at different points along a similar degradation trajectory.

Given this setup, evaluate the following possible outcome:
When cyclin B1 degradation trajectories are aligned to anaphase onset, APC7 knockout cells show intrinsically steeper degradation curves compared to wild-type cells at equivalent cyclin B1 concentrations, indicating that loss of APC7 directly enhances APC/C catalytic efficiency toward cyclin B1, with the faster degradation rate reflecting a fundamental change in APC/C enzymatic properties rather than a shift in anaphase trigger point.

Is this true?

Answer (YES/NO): NO